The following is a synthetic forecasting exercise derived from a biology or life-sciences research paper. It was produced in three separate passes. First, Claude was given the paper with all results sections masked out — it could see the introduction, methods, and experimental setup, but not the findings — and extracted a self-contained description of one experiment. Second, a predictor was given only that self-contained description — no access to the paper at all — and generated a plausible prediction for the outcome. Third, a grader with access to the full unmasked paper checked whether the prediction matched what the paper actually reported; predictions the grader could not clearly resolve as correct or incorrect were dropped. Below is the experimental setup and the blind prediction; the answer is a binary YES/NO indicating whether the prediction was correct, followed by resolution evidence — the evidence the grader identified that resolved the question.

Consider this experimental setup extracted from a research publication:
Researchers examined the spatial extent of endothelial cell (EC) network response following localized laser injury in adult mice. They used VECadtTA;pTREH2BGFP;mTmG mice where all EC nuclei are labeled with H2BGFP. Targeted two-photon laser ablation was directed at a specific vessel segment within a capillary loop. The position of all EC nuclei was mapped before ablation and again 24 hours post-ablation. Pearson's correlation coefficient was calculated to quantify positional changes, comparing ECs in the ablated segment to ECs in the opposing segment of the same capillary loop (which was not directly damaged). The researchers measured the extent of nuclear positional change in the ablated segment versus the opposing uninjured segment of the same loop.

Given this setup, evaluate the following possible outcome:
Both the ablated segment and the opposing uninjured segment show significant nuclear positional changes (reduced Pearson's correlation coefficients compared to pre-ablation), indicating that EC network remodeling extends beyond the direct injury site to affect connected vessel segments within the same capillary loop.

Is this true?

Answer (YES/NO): NO